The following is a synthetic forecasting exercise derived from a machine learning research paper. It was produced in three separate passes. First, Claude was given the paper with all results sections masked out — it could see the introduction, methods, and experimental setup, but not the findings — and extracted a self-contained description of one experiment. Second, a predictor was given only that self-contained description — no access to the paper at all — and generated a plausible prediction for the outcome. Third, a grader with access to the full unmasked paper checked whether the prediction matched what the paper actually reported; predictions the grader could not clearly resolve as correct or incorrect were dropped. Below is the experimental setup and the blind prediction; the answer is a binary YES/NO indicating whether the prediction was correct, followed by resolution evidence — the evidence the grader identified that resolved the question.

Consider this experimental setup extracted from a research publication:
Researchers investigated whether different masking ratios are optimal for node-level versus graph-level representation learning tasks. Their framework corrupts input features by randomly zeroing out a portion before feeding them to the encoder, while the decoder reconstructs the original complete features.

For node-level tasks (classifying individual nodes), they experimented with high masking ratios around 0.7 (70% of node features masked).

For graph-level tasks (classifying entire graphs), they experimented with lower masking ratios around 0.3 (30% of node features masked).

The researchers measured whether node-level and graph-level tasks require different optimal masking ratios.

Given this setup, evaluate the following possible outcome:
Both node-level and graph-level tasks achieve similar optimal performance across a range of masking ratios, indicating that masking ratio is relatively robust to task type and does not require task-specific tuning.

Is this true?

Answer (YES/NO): NO